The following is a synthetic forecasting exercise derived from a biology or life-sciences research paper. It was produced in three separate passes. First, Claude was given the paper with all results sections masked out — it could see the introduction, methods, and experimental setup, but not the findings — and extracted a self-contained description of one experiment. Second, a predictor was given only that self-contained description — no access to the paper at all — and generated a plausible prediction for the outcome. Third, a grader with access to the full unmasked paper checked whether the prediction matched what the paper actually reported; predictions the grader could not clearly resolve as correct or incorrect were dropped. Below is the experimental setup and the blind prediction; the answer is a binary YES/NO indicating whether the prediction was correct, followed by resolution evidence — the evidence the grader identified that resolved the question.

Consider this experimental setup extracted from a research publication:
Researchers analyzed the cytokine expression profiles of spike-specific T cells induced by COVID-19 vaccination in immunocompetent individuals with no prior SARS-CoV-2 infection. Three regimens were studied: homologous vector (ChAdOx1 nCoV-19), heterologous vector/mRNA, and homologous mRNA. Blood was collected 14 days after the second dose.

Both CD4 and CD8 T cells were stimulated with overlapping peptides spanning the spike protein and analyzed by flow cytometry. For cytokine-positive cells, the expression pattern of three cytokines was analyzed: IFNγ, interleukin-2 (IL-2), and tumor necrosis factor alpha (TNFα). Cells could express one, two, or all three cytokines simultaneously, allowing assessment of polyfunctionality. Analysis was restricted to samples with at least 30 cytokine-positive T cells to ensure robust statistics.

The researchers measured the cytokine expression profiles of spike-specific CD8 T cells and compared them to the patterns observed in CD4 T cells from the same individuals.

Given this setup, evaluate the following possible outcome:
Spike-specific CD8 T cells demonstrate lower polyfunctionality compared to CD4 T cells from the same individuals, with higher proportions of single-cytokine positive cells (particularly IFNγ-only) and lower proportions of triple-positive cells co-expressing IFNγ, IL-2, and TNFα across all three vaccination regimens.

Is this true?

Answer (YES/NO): YES